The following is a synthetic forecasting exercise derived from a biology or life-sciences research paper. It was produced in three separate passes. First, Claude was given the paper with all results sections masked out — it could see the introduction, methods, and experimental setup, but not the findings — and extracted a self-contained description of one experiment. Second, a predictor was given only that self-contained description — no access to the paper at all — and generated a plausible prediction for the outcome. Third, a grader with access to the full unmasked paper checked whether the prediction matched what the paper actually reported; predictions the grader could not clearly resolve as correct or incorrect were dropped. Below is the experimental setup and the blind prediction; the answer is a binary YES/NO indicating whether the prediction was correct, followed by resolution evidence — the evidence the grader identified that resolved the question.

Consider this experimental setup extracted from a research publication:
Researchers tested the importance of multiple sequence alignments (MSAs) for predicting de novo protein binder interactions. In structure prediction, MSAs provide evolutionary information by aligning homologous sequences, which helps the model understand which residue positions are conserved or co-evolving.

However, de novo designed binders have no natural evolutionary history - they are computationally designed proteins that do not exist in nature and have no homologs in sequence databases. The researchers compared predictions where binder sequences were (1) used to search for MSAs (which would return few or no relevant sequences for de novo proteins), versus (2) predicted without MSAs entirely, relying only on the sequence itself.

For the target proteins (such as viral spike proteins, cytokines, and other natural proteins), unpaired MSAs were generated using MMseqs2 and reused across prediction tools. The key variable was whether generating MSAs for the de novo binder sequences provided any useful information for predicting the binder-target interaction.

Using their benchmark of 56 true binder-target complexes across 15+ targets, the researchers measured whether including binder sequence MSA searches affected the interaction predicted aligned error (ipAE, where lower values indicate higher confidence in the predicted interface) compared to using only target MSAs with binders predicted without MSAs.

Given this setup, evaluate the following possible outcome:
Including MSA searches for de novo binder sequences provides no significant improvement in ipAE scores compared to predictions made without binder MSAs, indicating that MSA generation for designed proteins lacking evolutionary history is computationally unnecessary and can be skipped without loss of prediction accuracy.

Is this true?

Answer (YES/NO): YES